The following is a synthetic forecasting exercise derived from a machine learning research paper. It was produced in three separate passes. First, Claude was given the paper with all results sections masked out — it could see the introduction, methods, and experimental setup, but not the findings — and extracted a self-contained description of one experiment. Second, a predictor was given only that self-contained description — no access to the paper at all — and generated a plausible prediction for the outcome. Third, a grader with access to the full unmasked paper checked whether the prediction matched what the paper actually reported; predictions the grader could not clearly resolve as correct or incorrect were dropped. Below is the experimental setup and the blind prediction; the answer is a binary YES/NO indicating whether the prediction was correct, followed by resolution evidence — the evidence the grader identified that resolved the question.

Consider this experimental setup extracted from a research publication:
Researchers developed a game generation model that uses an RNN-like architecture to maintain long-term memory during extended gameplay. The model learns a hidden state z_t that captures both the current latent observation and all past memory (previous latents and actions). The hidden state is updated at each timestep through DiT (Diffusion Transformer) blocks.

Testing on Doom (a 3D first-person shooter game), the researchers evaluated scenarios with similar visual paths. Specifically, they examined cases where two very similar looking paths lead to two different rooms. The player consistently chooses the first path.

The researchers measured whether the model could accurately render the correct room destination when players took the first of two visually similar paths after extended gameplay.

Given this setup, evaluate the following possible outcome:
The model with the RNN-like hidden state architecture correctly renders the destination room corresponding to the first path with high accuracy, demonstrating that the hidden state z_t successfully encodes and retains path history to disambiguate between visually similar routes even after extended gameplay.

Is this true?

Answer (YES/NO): NO